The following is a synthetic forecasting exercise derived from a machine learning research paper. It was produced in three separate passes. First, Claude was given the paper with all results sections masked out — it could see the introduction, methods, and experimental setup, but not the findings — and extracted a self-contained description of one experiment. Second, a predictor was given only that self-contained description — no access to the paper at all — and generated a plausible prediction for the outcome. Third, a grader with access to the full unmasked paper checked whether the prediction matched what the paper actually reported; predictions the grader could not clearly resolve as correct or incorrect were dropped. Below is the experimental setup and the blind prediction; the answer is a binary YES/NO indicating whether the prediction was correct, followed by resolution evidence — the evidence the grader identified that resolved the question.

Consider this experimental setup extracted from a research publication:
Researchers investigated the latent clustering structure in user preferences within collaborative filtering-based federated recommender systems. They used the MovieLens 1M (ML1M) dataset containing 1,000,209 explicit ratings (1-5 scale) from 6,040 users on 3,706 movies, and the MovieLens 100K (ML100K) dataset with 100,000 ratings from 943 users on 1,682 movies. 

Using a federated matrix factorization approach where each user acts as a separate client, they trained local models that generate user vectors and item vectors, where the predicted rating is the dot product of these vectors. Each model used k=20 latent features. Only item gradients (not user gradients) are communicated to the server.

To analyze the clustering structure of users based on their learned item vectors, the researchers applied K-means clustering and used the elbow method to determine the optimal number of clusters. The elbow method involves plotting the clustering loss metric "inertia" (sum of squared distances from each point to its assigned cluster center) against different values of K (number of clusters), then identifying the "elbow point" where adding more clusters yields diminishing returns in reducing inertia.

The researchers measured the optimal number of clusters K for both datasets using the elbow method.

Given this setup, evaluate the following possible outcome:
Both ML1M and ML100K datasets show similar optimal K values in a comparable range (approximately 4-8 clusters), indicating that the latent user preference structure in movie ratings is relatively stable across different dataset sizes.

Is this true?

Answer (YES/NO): NO